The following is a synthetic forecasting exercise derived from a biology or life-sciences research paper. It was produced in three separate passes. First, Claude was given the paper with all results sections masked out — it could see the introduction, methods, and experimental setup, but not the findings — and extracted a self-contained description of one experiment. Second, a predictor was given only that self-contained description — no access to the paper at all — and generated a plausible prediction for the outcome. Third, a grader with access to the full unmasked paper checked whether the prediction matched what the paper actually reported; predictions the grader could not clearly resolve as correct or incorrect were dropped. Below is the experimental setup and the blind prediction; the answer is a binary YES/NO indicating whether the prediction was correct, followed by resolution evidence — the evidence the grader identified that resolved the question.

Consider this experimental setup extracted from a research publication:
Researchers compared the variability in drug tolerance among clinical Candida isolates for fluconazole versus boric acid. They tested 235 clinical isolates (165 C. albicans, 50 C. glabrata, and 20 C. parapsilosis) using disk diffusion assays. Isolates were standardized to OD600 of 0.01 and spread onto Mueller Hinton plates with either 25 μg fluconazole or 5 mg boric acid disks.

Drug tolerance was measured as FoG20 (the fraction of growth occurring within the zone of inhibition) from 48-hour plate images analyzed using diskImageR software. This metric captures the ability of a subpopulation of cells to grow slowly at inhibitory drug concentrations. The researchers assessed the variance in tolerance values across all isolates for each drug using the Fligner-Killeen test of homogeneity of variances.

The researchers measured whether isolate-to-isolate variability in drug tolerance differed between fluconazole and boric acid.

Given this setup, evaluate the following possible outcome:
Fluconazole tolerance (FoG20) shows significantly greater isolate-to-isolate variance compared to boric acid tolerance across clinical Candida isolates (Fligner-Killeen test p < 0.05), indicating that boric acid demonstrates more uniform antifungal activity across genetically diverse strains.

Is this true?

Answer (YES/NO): YES